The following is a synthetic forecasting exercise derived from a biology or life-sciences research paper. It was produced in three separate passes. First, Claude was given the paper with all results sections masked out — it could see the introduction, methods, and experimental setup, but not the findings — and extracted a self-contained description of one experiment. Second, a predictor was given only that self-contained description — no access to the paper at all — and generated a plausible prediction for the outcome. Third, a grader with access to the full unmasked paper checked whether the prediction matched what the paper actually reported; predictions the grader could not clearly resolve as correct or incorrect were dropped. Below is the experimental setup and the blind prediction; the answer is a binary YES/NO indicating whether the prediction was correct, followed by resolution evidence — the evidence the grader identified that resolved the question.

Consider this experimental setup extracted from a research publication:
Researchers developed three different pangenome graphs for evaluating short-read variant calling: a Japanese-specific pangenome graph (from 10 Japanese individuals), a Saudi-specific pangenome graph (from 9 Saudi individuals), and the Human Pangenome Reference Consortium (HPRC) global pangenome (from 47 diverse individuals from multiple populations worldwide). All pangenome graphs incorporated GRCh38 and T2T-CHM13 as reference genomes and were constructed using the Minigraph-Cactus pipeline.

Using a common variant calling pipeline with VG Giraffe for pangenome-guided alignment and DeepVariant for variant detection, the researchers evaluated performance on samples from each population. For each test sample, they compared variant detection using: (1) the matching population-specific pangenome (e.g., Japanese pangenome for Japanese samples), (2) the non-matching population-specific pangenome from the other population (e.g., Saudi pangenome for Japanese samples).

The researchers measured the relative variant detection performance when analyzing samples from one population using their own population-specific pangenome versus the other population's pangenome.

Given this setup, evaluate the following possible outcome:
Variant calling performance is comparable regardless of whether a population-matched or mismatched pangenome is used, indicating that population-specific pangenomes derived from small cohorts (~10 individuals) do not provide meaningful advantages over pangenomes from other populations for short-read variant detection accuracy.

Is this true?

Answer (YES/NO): NO